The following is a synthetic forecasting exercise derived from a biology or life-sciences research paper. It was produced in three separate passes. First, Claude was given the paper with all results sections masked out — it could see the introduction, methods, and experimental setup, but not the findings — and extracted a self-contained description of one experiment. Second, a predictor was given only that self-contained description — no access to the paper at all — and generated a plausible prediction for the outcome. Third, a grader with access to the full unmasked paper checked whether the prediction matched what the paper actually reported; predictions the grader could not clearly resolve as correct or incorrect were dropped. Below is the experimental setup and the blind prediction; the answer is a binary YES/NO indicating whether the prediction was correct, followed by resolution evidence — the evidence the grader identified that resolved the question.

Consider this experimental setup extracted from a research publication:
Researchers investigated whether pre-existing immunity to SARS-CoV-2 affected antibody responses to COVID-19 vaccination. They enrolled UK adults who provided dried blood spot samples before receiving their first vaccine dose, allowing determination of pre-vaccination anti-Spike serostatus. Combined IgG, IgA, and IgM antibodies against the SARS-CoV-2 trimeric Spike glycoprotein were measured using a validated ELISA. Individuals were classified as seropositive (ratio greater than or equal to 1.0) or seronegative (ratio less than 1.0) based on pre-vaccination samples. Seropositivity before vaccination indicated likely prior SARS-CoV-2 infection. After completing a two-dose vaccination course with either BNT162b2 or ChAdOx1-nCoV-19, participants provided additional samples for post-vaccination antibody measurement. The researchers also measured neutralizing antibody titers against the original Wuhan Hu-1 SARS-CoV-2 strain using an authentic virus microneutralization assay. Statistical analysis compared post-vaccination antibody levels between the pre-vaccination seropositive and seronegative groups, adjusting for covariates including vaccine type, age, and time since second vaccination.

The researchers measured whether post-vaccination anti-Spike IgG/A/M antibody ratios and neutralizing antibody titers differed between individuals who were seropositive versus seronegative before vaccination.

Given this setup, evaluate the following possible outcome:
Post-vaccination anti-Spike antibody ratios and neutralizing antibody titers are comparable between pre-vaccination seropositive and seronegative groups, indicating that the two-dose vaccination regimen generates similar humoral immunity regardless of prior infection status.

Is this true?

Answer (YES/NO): NO